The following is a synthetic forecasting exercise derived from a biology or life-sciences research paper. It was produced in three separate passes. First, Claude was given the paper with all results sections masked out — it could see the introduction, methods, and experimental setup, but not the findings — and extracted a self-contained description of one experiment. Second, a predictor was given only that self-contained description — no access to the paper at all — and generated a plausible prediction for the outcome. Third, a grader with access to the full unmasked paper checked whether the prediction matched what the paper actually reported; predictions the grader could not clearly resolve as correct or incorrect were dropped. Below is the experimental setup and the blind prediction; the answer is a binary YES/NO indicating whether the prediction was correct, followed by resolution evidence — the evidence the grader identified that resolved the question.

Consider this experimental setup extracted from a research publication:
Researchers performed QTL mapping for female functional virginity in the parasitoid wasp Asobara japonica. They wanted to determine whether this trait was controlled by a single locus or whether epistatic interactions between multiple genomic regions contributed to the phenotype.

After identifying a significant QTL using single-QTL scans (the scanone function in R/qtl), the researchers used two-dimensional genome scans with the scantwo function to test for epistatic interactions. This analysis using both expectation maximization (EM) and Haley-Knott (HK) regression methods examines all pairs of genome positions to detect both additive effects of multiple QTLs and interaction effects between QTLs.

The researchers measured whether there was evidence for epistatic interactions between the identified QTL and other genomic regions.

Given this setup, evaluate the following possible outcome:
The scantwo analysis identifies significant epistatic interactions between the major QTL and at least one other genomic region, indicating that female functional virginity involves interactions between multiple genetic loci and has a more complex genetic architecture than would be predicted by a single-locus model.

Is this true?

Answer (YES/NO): NO